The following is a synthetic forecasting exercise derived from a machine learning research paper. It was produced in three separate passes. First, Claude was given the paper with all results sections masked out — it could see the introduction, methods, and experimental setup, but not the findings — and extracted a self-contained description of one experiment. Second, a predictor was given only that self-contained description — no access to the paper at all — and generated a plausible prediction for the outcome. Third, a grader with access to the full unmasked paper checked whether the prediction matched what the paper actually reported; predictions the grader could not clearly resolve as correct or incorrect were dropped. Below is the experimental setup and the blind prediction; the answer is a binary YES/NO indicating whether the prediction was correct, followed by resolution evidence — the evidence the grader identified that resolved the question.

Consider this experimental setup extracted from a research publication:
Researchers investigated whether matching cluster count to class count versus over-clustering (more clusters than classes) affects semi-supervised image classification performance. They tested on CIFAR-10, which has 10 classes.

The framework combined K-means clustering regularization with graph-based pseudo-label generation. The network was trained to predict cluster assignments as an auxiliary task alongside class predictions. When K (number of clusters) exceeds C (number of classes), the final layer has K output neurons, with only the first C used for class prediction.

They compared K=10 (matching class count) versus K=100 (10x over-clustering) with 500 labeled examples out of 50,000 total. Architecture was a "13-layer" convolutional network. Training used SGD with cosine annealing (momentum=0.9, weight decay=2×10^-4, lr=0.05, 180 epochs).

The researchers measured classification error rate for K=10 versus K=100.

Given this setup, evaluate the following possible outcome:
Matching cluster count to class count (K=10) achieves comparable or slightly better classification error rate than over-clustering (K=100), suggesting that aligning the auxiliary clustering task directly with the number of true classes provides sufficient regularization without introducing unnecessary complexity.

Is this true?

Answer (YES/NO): NO